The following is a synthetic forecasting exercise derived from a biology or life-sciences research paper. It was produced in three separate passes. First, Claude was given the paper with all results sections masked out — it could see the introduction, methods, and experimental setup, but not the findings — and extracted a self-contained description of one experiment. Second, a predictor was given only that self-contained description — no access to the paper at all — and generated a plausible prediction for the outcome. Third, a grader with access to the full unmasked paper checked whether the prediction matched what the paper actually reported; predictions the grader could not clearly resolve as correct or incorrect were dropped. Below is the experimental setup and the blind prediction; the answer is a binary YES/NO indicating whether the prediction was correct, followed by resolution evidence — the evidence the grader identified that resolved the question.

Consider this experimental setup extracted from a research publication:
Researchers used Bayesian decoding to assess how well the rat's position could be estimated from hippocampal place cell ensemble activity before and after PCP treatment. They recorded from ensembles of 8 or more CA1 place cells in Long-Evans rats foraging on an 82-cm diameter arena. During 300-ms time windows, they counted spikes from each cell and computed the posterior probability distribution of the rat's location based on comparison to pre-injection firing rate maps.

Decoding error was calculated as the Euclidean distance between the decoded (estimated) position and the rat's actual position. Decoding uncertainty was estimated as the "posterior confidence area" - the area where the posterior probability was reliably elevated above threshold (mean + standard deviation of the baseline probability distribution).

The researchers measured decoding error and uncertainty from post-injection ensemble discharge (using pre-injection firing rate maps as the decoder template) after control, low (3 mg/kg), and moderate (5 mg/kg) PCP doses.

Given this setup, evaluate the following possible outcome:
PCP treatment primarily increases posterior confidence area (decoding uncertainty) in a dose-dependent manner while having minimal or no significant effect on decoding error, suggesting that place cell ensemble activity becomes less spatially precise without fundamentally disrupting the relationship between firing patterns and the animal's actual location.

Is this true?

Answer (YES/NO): NO